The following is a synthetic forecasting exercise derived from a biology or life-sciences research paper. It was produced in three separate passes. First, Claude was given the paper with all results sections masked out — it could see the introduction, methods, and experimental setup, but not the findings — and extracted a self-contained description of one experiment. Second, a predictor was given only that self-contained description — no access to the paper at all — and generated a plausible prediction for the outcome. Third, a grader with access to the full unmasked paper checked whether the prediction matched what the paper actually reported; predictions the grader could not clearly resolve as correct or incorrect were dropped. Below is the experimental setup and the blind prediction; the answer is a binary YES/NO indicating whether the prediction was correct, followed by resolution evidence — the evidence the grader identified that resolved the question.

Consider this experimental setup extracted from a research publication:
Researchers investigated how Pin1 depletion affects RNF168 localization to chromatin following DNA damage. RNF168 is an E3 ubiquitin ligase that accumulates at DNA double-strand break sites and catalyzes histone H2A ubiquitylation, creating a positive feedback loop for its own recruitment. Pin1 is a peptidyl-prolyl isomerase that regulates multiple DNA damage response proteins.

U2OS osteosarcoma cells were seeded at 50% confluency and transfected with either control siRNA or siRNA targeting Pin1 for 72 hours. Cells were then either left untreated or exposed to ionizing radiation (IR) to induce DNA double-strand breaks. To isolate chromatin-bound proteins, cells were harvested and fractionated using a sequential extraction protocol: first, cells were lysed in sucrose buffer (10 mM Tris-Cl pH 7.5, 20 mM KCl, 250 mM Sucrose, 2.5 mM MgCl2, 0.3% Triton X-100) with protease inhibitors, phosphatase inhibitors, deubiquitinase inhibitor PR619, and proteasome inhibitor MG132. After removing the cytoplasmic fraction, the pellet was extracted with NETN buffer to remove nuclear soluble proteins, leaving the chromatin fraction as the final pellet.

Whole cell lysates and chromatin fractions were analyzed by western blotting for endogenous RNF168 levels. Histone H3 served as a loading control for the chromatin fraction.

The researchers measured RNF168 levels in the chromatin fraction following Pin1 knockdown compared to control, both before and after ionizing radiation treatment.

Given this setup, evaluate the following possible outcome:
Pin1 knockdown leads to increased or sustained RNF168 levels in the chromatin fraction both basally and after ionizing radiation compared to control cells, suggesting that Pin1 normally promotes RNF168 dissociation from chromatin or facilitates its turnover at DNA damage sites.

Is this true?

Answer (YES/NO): YES